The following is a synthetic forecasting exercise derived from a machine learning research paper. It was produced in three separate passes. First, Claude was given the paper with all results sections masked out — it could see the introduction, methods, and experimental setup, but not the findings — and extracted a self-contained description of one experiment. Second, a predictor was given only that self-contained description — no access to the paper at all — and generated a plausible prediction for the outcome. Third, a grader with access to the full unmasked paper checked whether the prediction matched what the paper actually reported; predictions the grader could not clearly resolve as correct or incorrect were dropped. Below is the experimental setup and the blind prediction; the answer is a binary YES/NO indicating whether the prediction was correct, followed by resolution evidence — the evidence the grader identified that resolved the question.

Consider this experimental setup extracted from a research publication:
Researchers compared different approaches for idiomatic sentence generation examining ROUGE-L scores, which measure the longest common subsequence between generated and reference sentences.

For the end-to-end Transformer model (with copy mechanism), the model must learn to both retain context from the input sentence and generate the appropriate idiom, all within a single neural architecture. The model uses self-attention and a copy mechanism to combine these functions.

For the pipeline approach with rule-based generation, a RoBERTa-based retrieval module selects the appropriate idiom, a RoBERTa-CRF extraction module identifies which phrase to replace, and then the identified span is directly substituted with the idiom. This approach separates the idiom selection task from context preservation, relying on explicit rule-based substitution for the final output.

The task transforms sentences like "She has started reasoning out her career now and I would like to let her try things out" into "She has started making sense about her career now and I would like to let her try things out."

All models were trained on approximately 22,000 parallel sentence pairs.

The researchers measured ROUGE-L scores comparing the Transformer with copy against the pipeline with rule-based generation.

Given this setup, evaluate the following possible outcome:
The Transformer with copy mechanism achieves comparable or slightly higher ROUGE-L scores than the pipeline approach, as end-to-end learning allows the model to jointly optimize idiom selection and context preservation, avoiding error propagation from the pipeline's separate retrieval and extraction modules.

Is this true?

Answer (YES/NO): NO